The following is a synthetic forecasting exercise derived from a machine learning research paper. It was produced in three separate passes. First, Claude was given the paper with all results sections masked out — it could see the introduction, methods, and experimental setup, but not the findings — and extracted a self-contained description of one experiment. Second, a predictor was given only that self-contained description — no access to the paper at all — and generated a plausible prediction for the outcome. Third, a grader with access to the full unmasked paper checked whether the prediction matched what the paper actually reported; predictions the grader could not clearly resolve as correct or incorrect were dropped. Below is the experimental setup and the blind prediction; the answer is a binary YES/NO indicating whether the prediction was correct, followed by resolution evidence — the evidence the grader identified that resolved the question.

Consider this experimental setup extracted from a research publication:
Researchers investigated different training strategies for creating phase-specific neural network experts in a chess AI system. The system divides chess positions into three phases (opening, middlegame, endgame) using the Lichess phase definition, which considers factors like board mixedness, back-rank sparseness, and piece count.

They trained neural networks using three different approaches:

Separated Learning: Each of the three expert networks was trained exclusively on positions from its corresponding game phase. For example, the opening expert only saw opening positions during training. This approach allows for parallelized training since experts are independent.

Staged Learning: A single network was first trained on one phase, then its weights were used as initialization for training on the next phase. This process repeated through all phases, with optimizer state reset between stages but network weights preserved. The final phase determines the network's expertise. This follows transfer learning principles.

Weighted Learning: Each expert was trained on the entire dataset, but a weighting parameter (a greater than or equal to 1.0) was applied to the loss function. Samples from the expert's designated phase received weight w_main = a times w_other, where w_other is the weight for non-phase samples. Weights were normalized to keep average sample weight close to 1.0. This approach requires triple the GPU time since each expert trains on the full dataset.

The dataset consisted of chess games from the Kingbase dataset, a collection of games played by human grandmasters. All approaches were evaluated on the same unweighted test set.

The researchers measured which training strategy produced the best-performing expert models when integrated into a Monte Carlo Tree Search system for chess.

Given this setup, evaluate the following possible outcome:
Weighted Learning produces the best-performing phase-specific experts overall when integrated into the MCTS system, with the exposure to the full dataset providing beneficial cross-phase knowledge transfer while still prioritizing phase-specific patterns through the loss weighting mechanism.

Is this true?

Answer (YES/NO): NO